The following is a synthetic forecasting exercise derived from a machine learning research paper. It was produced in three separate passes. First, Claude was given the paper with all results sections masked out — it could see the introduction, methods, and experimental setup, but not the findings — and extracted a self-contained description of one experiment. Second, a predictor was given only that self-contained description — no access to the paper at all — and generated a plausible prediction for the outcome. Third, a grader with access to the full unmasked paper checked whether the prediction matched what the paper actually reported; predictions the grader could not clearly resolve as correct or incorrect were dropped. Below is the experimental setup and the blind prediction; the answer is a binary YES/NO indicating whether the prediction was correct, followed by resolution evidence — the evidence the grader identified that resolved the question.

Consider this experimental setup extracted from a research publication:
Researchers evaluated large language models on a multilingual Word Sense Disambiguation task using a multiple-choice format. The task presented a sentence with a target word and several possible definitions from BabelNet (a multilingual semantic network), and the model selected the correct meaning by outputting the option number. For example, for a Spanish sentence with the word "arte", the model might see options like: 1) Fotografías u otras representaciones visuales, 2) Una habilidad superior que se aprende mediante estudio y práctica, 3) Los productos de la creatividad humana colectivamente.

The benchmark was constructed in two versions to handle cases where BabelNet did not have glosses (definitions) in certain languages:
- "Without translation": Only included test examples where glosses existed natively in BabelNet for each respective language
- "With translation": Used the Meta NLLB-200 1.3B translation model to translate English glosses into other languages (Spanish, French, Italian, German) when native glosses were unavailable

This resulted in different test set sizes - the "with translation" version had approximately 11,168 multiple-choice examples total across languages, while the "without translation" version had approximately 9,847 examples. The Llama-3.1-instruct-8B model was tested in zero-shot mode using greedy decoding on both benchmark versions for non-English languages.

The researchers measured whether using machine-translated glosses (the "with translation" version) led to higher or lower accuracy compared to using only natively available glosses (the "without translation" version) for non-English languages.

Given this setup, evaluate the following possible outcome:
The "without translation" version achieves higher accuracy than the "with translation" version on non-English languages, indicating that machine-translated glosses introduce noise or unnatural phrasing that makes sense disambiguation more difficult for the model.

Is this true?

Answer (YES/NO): YES